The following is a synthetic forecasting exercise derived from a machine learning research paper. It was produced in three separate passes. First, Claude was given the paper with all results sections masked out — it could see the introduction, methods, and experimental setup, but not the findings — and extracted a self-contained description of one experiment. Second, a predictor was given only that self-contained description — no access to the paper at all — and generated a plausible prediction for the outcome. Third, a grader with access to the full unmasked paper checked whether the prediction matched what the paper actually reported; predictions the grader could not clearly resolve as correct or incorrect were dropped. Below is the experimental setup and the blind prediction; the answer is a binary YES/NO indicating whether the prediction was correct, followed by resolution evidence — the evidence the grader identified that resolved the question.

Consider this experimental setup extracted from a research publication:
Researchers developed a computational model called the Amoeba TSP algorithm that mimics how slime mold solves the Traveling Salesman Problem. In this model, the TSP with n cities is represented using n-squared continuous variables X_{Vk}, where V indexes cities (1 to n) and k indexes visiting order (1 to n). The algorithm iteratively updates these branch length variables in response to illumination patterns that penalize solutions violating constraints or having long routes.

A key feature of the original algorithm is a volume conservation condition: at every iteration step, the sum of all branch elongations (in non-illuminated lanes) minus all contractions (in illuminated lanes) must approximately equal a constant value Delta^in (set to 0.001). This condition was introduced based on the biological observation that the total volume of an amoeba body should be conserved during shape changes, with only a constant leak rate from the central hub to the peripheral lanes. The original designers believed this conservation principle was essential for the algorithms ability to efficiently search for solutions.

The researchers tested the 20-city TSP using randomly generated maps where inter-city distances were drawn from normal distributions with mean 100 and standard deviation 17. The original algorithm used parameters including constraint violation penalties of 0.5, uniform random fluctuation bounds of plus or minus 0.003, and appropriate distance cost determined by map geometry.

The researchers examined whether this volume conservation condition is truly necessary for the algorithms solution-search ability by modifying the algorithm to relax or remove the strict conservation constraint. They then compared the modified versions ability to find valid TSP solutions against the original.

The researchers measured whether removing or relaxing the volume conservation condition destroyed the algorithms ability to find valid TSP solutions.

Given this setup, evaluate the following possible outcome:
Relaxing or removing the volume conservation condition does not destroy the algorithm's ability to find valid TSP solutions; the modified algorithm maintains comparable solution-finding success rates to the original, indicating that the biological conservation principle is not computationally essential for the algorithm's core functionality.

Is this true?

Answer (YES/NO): YES